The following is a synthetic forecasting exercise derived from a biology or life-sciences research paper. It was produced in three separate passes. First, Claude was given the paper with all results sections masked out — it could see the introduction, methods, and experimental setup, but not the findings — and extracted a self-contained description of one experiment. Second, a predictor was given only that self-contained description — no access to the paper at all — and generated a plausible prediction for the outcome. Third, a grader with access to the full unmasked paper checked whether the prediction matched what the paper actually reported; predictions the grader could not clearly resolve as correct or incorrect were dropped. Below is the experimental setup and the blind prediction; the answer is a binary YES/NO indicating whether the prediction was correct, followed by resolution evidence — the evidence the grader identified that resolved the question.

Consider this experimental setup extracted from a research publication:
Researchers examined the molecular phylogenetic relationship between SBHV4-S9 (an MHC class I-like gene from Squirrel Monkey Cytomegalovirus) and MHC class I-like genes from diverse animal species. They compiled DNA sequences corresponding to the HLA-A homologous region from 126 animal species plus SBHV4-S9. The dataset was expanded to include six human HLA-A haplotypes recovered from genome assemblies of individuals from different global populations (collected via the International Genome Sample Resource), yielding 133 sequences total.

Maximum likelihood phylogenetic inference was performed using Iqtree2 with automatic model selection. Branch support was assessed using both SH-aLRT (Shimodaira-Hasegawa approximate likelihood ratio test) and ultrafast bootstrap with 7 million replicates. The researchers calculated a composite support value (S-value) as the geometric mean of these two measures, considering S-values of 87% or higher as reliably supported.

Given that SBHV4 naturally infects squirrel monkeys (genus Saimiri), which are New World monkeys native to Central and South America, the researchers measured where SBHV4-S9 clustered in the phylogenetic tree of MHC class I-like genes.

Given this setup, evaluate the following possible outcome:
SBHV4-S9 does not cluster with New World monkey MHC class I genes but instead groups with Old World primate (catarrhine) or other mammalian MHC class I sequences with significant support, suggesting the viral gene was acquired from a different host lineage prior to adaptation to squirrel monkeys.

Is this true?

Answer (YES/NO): YES